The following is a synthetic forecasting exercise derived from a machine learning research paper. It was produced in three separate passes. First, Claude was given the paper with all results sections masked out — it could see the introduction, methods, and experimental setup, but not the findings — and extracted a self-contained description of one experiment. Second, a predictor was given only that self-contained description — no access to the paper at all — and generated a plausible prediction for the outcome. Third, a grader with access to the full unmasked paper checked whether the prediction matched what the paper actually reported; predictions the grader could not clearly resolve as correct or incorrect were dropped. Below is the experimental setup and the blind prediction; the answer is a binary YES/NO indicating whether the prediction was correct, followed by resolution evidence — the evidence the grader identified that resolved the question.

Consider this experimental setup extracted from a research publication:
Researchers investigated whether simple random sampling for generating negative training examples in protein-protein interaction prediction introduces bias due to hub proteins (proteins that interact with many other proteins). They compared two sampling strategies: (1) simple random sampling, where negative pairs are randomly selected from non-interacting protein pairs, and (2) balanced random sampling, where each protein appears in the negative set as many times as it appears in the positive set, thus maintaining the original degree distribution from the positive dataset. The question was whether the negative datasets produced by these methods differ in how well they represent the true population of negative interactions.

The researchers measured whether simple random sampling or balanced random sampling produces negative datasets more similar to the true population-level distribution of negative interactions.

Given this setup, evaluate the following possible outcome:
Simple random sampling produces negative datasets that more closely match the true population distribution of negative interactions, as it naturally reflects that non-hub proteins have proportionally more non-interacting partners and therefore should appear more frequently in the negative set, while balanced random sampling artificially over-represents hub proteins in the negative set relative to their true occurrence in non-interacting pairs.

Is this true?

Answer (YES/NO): YES